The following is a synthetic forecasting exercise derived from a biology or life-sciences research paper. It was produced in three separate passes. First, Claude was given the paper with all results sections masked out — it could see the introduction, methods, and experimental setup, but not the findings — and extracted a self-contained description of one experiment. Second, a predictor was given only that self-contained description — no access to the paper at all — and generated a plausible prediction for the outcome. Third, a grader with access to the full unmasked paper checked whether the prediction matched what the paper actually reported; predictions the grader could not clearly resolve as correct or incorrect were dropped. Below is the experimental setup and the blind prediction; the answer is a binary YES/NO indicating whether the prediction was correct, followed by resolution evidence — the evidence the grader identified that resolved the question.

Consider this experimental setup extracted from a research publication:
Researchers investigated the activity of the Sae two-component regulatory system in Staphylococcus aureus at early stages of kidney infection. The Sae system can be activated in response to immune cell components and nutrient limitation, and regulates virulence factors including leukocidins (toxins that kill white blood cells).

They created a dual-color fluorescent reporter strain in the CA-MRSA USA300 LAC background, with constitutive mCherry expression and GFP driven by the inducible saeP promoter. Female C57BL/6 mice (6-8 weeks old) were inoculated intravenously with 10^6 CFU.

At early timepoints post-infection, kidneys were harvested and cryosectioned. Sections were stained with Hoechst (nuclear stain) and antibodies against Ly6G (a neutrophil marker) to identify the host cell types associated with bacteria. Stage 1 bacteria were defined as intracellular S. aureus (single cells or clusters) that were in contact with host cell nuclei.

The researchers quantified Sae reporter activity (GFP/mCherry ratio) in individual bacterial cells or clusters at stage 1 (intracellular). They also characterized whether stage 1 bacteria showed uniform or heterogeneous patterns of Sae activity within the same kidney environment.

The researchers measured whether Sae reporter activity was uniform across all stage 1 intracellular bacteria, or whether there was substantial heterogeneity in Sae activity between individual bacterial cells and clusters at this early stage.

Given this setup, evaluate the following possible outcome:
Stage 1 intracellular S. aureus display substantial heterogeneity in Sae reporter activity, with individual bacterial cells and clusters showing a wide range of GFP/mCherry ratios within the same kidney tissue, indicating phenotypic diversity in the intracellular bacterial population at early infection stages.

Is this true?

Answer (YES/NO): YES